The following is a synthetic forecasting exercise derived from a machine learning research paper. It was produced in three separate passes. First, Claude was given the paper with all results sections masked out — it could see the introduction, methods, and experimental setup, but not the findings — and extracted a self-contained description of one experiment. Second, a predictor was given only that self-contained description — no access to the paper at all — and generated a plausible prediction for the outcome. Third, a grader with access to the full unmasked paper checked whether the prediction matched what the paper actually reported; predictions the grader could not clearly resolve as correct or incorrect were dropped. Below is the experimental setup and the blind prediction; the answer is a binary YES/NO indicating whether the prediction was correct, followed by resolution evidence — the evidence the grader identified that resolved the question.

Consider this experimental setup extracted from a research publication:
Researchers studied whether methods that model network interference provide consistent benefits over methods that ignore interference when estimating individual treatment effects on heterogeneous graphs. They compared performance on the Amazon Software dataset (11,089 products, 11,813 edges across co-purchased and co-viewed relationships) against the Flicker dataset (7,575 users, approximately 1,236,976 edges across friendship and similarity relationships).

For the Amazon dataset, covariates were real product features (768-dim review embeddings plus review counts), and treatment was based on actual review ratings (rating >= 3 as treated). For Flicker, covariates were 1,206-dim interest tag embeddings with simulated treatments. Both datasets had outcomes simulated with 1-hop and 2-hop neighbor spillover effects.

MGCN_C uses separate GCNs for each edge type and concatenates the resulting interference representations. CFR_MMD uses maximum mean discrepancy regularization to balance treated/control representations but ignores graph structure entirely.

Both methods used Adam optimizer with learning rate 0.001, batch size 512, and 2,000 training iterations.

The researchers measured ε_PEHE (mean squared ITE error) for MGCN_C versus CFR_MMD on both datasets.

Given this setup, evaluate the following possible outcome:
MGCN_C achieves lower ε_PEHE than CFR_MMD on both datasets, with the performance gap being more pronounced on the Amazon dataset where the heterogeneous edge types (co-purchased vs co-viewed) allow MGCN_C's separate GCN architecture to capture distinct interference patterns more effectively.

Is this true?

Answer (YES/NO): NO